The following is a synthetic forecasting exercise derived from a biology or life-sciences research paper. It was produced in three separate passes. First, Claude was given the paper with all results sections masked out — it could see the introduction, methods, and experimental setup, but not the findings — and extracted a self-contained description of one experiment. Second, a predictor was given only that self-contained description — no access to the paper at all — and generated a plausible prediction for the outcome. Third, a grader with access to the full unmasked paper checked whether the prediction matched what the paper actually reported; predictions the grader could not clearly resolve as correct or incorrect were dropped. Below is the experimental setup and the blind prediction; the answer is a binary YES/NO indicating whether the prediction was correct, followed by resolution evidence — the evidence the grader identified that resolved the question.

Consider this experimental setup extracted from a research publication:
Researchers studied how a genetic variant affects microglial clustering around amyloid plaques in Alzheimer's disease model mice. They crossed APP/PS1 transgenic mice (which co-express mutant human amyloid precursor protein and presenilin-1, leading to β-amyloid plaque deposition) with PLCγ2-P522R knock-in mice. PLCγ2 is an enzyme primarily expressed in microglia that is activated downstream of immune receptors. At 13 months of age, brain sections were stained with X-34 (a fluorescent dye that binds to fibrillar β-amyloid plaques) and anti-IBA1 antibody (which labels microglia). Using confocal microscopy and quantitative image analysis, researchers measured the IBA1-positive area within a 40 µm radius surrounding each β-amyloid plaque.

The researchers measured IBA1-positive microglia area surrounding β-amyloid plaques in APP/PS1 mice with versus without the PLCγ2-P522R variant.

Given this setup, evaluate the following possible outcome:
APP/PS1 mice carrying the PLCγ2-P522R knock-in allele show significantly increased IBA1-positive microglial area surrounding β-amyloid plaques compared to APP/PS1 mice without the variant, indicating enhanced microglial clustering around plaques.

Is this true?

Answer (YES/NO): YES